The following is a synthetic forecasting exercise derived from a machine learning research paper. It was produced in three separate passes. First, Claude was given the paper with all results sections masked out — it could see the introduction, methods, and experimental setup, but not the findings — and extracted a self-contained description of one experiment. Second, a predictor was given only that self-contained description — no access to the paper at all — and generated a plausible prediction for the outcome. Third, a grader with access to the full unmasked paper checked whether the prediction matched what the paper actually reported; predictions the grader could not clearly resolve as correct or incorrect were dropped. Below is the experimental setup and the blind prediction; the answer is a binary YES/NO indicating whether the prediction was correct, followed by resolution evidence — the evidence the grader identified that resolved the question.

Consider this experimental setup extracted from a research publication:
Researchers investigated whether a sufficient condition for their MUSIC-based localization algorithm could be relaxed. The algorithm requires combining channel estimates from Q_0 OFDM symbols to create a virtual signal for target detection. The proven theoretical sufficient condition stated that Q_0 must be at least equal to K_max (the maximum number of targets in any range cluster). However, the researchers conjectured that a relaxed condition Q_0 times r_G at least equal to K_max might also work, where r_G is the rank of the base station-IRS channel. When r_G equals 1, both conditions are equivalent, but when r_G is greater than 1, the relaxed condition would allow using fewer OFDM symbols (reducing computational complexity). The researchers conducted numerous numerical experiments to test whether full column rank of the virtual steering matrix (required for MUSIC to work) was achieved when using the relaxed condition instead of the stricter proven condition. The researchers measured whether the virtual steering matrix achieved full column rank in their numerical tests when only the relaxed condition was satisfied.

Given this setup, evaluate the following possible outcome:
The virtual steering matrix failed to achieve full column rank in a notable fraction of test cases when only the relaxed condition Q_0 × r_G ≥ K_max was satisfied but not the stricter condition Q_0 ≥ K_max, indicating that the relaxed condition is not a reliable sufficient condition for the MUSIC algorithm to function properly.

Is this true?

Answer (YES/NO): NO